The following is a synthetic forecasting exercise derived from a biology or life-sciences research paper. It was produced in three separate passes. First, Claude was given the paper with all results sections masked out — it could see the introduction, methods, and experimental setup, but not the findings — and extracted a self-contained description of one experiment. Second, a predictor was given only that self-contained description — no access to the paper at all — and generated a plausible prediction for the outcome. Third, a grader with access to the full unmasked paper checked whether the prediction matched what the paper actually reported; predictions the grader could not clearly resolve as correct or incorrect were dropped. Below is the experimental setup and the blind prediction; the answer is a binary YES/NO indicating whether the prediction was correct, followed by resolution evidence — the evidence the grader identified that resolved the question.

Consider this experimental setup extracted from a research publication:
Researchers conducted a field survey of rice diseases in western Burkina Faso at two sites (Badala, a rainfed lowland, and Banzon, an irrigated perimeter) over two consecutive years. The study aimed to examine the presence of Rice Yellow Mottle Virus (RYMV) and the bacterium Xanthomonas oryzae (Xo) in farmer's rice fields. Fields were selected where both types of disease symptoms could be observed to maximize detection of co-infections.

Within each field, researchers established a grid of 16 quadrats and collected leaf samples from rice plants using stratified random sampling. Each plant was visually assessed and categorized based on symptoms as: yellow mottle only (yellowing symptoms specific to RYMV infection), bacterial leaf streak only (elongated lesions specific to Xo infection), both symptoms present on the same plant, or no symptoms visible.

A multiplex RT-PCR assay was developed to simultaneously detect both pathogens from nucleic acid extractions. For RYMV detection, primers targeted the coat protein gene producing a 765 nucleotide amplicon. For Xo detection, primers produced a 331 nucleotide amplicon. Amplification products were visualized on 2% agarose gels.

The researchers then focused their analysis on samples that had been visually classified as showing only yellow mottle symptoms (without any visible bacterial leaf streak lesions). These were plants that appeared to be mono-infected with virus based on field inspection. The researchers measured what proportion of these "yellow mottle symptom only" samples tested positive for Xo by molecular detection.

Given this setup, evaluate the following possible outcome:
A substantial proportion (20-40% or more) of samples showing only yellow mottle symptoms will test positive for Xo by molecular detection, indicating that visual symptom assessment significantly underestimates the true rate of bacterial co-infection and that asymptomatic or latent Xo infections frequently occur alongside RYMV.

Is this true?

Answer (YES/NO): NO